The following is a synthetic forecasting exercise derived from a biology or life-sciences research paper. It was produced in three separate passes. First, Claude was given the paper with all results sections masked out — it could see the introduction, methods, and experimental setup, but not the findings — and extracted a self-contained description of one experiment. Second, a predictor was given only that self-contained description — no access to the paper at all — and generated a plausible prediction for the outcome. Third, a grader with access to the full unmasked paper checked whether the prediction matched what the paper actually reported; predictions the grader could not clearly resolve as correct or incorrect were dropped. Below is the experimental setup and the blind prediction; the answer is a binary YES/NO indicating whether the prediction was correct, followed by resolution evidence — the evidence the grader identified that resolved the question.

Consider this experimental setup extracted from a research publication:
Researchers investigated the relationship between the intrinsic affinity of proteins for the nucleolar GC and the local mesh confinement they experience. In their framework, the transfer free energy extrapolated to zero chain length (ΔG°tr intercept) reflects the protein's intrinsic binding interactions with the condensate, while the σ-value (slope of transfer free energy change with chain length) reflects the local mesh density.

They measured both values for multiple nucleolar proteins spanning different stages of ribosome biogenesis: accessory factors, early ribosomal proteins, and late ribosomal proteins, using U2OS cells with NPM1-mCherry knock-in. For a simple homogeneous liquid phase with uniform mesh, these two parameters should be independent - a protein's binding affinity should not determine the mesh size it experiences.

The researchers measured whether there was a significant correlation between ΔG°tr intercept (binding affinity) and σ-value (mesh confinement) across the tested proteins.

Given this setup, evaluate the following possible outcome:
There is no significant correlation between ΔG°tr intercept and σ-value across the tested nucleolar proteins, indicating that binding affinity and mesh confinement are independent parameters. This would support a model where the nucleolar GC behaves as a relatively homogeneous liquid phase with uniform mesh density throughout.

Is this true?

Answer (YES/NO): NO